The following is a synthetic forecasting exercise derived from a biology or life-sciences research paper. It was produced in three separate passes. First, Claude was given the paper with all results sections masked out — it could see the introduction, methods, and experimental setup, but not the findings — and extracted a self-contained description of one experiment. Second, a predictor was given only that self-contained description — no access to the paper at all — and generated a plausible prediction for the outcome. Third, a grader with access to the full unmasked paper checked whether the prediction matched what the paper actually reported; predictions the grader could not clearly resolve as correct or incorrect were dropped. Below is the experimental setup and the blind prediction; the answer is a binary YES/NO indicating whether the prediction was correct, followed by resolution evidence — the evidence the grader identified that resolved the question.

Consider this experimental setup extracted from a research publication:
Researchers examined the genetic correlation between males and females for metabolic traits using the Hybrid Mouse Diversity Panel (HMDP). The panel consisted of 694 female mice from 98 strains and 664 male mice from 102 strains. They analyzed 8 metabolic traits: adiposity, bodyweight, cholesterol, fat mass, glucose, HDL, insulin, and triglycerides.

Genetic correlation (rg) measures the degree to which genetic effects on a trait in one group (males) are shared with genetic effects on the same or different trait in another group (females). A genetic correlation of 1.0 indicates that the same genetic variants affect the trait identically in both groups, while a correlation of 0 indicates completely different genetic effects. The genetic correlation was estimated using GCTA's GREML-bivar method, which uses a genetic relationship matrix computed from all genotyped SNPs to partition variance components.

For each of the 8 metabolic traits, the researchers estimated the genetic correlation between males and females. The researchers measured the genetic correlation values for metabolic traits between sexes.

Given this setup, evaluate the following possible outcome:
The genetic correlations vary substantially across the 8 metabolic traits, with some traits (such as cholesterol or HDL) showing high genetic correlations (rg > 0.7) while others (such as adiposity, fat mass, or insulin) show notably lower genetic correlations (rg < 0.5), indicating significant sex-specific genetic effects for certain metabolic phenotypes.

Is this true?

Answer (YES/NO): NO